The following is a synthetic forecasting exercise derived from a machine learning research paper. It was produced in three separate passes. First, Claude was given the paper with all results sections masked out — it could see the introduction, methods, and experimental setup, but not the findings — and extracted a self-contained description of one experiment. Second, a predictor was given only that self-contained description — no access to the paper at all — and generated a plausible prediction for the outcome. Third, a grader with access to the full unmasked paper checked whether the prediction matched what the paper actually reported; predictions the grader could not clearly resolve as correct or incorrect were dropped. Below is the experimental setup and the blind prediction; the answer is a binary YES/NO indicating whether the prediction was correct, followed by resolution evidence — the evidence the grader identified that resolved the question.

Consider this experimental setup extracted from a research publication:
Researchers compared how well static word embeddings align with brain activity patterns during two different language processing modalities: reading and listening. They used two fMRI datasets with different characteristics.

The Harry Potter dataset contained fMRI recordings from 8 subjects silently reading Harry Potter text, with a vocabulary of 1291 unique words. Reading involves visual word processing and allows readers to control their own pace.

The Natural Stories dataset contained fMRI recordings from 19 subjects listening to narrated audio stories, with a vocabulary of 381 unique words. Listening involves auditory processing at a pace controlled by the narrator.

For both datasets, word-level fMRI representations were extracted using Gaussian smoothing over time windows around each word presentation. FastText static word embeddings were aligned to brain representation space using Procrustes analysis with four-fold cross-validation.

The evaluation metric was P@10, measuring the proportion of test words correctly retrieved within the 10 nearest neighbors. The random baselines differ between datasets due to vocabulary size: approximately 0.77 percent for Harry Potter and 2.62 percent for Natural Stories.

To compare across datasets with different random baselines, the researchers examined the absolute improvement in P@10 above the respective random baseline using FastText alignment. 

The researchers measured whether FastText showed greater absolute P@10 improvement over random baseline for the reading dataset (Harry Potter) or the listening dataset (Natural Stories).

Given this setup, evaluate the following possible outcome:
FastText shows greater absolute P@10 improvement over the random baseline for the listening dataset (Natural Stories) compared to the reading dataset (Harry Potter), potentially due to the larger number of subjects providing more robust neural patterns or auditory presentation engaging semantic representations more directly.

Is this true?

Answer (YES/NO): NO